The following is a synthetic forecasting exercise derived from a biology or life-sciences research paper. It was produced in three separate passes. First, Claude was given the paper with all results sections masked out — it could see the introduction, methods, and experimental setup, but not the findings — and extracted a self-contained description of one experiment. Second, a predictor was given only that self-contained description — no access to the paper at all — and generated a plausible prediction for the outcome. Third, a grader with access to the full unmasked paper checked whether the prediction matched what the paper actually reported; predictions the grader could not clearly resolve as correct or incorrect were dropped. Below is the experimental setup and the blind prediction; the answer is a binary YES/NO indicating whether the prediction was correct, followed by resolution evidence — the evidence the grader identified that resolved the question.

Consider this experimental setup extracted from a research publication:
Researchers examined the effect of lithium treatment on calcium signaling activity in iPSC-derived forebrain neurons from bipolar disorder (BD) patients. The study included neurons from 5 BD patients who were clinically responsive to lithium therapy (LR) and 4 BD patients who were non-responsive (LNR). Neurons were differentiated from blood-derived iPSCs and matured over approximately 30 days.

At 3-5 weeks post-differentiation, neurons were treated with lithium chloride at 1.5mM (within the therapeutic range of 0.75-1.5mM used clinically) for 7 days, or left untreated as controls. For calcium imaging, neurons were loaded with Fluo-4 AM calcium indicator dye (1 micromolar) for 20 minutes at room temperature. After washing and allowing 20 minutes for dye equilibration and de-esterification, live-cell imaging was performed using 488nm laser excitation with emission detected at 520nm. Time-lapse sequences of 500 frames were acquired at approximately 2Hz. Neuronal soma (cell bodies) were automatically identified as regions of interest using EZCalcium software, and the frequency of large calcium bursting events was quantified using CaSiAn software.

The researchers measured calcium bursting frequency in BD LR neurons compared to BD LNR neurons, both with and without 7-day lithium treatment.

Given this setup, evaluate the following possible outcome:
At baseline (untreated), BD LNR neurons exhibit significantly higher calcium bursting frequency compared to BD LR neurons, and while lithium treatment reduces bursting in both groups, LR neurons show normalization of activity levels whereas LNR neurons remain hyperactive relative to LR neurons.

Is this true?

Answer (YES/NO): NO